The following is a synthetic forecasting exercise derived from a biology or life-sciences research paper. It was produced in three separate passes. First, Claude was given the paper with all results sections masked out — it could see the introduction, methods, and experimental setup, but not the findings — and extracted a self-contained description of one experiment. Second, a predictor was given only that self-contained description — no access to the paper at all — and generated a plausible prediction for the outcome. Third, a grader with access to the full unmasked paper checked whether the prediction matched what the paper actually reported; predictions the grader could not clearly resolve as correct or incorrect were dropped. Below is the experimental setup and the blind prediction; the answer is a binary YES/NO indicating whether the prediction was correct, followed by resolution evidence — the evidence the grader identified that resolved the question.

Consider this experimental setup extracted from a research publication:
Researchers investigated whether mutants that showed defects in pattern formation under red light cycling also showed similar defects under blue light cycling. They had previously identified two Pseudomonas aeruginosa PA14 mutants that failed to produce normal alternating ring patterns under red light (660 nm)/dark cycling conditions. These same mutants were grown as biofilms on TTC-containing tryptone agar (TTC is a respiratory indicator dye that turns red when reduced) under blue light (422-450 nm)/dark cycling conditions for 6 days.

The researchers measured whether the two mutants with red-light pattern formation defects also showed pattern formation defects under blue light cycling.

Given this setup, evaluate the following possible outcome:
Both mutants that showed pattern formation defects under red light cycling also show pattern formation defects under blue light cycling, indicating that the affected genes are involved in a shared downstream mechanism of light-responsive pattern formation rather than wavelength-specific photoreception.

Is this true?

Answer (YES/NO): NO